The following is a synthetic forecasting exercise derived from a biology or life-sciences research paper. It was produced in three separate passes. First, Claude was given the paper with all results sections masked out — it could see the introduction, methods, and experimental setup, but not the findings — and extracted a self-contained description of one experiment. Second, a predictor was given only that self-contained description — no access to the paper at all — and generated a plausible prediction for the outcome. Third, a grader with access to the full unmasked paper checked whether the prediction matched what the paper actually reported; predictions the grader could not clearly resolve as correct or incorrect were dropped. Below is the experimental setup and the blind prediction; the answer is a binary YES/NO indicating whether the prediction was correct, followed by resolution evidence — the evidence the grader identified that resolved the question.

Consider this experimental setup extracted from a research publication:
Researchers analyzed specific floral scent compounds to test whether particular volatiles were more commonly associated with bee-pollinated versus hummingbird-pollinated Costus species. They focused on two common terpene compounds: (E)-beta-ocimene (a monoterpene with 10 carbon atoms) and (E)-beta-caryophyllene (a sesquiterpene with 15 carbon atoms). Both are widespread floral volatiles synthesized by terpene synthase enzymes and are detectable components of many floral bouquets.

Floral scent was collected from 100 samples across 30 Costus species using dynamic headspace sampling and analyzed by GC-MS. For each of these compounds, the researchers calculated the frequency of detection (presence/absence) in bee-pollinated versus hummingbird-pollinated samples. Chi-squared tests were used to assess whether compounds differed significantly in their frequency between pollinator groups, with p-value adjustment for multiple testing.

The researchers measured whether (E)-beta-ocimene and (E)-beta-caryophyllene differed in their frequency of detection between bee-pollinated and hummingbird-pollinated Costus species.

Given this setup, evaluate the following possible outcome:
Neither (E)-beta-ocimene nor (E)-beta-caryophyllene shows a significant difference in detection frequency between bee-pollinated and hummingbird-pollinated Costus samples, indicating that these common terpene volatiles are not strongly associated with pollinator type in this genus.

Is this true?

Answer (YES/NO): NO